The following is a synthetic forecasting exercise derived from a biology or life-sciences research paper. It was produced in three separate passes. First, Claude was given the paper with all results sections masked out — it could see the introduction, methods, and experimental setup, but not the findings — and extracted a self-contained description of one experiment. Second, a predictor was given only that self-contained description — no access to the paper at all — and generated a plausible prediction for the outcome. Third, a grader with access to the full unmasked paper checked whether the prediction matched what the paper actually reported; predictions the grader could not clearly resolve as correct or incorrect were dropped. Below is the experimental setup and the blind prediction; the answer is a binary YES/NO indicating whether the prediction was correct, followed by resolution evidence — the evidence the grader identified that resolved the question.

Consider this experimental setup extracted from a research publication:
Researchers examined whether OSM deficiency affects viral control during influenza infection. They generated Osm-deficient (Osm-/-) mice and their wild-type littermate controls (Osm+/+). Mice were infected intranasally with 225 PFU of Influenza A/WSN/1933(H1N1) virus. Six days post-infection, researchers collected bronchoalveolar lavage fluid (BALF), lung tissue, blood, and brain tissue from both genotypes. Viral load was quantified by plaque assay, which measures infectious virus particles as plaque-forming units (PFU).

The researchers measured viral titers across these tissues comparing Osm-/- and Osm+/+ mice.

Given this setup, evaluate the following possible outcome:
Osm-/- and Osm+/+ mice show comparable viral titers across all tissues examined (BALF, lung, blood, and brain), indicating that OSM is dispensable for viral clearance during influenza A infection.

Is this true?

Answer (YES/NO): YES